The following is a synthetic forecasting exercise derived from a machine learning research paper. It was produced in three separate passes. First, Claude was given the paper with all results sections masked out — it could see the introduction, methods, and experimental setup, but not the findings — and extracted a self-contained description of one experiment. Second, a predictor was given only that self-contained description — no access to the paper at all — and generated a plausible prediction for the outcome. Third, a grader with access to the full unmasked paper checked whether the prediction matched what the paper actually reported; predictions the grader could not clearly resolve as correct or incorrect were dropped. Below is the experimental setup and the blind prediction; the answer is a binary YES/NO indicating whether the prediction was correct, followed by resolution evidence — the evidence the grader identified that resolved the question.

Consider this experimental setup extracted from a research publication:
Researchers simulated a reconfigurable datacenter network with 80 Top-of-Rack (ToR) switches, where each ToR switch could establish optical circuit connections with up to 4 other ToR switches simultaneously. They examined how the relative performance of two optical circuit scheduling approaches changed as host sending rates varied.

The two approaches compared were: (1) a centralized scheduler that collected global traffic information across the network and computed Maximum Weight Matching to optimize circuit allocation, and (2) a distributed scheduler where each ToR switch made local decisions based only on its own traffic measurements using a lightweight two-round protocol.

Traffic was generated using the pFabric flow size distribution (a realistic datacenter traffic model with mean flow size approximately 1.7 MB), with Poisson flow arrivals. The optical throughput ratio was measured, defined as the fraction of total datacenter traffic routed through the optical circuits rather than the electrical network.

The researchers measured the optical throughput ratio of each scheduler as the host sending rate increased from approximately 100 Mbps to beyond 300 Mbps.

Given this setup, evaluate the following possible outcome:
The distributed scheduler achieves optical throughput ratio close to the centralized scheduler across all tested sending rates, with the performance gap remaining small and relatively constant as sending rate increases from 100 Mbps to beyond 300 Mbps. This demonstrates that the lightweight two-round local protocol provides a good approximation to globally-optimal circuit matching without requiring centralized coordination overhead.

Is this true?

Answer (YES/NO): NO